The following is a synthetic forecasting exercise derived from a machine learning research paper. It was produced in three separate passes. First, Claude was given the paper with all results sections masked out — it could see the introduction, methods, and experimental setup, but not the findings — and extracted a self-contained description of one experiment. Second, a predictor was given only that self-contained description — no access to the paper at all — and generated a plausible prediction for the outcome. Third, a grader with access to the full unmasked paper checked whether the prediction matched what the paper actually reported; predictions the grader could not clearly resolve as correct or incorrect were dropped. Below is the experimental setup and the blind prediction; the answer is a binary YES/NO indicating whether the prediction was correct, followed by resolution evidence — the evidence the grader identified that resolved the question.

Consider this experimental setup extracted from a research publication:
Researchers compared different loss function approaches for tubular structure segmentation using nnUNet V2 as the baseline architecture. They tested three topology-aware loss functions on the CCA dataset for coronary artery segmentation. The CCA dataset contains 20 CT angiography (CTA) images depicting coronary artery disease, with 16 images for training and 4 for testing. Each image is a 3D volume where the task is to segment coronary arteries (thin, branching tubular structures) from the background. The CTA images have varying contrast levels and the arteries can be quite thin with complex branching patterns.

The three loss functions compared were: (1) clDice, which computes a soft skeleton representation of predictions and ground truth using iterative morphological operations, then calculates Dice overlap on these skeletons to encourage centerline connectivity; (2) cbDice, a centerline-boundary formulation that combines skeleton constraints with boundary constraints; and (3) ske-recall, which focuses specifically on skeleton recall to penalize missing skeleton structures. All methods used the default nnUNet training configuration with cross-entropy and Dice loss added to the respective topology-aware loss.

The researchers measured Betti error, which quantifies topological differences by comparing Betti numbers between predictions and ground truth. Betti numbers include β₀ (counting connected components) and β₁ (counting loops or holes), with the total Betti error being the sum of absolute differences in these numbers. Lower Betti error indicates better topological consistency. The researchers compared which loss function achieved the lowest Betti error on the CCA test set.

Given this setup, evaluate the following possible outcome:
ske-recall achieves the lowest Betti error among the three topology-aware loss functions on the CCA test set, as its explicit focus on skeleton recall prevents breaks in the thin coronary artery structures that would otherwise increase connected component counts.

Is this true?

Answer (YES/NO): YES